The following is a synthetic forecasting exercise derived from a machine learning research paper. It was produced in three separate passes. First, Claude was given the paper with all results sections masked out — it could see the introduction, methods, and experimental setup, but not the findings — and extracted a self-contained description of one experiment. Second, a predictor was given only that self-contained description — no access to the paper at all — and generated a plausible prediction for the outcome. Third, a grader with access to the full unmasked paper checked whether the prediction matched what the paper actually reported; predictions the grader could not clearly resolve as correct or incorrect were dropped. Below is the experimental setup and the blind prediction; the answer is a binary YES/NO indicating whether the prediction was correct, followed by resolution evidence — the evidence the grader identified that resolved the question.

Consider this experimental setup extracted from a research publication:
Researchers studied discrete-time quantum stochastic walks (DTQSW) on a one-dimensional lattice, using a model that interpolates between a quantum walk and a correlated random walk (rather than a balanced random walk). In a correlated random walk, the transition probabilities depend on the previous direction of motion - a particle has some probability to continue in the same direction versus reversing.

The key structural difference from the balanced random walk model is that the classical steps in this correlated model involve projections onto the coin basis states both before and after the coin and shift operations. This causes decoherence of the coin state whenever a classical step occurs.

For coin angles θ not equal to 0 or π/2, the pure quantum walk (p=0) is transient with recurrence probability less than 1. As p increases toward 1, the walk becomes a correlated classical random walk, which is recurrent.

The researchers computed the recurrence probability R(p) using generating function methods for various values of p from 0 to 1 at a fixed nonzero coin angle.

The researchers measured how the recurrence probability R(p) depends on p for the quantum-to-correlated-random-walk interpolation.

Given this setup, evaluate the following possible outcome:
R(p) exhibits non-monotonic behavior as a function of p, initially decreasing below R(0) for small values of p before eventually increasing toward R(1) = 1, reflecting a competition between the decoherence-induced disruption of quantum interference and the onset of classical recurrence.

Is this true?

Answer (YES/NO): NO